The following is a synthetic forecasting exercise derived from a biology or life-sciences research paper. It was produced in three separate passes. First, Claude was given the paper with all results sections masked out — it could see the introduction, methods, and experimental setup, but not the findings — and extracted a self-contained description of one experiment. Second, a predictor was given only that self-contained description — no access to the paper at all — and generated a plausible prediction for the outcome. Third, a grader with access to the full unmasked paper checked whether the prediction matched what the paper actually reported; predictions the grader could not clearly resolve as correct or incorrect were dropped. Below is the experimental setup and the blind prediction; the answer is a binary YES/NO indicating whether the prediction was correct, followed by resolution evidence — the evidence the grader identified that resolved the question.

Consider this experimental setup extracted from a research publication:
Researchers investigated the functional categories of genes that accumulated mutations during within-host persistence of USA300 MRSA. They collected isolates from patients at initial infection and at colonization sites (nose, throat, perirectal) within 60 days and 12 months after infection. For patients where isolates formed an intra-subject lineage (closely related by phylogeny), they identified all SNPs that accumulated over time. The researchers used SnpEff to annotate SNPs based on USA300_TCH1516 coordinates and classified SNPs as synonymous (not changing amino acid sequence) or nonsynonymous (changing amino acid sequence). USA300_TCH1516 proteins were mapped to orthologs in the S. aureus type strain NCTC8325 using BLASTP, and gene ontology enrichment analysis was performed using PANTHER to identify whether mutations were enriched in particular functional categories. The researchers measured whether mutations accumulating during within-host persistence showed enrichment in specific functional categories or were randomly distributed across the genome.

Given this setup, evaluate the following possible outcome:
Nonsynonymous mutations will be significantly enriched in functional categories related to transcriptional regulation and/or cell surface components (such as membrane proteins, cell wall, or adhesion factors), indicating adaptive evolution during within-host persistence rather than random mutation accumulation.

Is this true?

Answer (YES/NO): NO